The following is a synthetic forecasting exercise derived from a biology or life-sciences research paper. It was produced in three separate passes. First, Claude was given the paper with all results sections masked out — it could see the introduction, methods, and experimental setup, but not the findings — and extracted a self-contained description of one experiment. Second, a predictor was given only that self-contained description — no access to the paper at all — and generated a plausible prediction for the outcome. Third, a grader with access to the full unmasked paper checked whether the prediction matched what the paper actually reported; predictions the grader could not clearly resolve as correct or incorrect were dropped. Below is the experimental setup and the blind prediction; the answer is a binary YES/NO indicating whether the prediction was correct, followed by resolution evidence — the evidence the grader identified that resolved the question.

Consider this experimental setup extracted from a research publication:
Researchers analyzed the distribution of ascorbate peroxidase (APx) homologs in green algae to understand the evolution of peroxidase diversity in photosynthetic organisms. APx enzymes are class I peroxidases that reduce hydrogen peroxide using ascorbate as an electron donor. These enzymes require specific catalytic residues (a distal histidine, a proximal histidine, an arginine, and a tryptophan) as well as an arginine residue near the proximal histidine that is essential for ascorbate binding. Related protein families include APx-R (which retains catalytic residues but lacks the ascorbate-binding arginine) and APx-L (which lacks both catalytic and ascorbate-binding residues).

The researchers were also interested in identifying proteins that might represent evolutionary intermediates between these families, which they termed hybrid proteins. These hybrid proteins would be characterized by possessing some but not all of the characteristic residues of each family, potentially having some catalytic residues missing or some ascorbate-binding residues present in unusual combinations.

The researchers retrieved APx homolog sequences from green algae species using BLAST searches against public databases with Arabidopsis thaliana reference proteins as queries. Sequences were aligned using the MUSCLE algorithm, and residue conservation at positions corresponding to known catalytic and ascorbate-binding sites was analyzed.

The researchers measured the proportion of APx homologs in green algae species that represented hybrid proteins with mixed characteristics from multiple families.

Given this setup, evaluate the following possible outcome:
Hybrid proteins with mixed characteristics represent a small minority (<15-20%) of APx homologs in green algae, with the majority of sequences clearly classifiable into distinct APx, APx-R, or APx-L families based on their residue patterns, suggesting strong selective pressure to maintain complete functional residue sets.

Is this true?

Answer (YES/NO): NO